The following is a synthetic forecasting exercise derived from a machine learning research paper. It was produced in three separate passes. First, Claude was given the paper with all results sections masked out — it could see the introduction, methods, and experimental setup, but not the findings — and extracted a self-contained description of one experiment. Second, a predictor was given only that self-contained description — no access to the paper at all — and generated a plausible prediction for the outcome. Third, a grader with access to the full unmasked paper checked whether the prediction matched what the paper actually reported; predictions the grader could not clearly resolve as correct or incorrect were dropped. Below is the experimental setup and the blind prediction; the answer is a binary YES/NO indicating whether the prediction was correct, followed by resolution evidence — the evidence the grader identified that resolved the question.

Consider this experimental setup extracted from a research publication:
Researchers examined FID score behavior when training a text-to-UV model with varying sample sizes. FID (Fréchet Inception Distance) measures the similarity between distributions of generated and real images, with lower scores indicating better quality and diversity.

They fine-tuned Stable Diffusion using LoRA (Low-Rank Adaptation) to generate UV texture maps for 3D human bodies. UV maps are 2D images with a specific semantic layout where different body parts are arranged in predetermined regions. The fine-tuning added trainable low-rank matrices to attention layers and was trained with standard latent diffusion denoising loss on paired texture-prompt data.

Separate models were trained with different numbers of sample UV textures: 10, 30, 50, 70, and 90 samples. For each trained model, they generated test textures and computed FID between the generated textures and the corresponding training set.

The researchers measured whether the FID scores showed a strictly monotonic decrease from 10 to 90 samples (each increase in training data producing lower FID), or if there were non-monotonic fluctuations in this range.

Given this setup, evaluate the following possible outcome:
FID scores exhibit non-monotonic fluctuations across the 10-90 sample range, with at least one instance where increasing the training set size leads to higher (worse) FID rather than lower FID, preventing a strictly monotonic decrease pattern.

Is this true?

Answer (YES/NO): YES